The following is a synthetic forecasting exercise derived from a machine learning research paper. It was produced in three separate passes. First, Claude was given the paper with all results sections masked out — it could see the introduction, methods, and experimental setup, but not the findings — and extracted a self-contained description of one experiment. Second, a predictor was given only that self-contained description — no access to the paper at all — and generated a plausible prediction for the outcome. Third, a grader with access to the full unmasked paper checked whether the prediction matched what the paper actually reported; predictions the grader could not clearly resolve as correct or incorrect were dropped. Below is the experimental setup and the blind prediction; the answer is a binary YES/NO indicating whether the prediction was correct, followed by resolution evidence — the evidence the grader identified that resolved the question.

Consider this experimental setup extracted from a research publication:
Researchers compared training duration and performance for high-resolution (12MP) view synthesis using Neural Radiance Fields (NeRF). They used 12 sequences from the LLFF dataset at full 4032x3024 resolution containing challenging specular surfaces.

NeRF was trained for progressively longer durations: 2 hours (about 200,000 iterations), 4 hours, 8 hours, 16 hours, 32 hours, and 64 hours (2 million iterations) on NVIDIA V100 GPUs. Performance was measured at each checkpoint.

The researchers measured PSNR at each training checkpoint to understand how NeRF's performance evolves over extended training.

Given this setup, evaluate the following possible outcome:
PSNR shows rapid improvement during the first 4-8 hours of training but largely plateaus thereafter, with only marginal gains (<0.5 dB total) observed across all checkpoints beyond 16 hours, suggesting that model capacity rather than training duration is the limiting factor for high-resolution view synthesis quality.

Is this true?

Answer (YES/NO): NO